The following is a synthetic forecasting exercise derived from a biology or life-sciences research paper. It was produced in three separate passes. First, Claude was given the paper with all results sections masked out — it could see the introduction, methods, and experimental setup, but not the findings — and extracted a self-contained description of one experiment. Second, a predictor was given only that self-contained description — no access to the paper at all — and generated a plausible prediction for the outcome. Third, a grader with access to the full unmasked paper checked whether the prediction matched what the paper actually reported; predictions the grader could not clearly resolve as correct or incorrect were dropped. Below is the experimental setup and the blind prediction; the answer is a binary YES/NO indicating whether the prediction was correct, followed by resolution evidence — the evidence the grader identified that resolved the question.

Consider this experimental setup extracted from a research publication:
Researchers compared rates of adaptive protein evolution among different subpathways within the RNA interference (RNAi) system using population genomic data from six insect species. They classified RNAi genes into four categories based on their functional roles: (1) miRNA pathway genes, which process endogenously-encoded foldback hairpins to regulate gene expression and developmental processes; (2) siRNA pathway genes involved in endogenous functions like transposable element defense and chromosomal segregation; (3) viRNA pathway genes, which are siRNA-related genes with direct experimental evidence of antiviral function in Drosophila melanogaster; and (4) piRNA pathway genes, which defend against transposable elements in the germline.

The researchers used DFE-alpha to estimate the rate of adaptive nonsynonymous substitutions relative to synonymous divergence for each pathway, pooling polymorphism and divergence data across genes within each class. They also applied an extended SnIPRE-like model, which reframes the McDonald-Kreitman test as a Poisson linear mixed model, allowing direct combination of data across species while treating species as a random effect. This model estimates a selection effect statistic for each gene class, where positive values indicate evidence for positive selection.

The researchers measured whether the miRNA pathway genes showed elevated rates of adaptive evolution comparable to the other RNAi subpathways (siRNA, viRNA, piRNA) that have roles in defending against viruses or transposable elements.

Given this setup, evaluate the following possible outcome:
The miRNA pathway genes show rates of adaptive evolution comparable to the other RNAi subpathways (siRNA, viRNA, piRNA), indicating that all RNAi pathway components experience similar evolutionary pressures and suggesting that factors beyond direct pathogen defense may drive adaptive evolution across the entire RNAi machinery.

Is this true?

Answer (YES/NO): NO